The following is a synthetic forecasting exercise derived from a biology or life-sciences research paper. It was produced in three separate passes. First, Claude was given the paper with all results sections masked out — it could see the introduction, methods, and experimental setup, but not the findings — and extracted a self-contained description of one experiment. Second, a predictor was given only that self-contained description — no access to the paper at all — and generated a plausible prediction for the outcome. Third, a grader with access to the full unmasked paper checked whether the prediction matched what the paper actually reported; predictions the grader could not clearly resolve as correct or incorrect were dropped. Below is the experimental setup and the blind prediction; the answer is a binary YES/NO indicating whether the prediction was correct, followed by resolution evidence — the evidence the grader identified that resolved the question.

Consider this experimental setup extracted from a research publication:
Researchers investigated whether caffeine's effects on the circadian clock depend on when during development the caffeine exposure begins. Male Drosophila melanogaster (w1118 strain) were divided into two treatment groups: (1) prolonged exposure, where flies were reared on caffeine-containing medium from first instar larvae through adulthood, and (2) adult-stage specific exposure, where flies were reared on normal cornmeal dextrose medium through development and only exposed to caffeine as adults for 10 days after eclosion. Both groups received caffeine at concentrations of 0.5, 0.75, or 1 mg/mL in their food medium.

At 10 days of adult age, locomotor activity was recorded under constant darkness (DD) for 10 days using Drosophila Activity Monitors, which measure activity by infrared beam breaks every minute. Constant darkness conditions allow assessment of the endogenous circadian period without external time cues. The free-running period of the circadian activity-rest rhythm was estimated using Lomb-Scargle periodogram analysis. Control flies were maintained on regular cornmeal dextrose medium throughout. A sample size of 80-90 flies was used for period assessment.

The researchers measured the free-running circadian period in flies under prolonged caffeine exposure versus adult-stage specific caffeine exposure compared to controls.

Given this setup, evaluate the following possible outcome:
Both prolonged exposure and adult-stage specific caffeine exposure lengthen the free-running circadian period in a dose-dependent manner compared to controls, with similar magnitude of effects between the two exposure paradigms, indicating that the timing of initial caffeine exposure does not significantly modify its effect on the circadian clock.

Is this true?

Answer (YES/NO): YES